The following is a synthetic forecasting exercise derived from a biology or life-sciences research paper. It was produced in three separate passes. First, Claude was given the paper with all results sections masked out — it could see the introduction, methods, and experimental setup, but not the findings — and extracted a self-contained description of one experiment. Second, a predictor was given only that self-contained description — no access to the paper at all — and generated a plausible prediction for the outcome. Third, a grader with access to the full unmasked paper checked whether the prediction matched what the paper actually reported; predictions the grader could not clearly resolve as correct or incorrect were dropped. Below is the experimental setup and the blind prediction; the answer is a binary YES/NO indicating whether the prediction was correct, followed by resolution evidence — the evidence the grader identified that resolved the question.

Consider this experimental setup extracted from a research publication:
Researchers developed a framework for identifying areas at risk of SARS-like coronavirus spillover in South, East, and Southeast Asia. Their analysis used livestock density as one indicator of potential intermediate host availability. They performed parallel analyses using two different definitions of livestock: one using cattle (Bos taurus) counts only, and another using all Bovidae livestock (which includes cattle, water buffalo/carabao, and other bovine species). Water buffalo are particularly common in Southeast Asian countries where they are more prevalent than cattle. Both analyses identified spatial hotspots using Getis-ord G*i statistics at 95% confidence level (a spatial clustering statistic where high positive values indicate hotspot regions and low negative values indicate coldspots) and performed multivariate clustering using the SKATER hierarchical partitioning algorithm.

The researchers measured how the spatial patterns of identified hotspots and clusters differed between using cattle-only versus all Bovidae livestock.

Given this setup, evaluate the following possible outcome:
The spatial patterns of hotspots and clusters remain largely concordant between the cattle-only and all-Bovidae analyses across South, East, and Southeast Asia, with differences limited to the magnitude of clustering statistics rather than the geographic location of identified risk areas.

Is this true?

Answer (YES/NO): NO